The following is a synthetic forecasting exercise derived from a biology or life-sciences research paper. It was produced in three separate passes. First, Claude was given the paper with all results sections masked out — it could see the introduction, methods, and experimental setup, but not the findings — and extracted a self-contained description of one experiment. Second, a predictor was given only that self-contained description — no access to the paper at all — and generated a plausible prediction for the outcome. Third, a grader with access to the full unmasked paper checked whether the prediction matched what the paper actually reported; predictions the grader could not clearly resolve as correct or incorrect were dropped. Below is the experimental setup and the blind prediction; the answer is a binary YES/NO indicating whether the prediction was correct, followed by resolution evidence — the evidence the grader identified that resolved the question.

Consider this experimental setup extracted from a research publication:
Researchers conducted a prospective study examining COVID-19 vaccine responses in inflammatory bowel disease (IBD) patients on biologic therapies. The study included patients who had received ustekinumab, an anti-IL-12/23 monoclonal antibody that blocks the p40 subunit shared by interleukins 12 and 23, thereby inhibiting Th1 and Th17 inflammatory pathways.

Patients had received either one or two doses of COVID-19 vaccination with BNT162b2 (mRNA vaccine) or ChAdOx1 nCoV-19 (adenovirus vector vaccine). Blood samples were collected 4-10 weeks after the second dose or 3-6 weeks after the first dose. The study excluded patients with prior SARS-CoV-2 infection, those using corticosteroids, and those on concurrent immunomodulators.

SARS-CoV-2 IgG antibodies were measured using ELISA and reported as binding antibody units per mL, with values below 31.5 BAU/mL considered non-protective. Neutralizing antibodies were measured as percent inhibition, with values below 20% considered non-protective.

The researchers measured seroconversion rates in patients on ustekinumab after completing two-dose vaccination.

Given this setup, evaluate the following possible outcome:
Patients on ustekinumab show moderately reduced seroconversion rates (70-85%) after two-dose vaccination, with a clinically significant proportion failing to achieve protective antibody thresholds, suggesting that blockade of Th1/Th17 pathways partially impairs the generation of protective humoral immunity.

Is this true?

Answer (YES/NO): NO